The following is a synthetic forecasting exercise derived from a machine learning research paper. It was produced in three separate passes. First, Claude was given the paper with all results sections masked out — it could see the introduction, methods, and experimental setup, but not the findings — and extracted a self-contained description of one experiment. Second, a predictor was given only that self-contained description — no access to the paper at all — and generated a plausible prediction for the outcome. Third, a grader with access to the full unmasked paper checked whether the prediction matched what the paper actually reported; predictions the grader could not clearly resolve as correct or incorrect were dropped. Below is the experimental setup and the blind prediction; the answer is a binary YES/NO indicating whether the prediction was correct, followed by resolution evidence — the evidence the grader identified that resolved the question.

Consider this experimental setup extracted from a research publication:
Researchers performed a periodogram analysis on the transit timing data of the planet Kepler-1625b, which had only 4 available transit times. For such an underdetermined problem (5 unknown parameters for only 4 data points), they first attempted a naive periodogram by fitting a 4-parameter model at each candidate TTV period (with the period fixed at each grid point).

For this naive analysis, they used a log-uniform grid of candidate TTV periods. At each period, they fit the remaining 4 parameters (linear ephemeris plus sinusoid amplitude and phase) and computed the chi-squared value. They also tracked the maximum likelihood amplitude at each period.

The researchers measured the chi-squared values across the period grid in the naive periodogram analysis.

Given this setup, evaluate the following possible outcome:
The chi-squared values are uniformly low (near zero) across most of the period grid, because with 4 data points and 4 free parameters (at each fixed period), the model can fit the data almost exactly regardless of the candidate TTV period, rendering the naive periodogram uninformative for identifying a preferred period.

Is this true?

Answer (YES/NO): YES